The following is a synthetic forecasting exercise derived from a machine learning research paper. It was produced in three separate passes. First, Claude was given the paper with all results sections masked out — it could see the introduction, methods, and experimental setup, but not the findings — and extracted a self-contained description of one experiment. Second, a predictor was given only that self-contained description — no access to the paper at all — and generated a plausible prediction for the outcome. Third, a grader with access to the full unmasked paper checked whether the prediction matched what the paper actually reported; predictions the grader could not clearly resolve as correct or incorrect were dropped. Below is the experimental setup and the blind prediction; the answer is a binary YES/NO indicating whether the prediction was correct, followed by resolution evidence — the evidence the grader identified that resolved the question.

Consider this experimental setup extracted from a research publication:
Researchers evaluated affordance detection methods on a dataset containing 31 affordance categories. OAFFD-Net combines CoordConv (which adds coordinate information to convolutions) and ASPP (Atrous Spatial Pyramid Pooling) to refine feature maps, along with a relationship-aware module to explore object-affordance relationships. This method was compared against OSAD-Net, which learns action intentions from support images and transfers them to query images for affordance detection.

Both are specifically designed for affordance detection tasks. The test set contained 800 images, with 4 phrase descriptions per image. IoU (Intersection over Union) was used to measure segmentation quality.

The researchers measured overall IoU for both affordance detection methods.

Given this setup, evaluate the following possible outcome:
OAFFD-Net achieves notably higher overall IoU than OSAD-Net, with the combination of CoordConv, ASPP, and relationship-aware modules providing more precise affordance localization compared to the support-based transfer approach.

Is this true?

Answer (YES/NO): NO